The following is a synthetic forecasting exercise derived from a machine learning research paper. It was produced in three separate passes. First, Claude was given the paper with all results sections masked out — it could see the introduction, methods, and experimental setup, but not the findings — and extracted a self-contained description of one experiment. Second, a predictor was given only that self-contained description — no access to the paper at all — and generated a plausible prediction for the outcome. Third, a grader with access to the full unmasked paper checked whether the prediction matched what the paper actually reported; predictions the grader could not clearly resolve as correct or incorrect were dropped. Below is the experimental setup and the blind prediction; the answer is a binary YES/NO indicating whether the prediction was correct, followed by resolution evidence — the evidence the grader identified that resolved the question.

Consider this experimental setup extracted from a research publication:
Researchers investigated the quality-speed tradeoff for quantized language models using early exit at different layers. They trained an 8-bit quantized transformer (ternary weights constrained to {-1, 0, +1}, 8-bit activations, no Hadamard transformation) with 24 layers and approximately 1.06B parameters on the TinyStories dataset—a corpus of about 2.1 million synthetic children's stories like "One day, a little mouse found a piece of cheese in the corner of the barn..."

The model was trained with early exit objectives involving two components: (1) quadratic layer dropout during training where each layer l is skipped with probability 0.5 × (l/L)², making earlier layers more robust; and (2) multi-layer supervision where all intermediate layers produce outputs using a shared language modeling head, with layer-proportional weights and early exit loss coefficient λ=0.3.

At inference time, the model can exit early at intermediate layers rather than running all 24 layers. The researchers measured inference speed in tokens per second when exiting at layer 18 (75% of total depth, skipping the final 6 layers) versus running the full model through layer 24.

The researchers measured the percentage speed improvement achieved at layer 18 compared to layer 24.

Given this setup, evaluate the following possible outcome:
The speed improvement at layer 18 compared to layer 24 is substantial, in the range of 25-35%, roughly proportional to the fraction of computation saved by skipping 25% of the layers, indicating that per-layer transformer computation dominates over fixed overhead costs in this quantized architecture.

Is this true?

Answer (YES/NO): YES